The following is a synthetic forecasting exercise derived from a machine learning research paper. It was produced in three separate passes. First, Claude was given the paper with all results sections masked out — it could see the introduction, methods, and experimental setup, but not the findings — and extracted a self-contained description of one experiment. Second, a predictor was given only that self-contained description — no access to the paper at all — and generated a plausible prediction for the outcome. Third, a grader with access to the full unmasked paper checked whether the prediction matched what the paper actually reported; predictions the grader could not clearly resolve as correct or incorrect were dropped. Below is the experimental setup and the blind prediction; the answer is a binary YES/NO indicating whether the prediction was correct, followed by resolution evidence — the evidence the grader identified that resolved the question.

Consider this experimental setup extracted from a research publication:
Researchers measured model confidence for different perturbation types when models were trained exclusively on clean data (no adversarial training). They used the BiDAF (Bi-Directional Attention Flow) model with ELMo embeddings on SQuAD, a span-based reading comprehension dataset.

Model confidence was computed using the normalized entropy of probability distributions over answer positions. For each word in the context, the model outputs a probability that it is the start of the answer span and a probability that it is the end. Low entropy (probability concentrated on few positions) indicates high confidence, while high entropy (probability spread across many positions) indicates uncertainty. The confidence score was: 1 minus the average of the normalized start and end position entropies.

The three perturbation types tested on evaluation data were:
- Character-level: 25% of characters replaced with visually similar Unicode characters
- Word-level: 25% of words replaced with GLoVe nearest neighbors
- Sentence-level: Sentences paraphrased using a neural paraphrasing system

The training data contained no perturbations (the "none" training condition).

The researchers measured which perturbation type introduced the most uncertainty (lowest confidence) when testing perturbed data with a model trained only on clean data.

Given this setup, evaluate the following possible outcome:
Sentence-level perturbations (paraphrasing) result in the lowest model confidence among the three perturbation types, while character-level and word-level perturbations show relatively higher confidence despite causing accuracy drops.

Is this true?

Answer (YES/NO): NO